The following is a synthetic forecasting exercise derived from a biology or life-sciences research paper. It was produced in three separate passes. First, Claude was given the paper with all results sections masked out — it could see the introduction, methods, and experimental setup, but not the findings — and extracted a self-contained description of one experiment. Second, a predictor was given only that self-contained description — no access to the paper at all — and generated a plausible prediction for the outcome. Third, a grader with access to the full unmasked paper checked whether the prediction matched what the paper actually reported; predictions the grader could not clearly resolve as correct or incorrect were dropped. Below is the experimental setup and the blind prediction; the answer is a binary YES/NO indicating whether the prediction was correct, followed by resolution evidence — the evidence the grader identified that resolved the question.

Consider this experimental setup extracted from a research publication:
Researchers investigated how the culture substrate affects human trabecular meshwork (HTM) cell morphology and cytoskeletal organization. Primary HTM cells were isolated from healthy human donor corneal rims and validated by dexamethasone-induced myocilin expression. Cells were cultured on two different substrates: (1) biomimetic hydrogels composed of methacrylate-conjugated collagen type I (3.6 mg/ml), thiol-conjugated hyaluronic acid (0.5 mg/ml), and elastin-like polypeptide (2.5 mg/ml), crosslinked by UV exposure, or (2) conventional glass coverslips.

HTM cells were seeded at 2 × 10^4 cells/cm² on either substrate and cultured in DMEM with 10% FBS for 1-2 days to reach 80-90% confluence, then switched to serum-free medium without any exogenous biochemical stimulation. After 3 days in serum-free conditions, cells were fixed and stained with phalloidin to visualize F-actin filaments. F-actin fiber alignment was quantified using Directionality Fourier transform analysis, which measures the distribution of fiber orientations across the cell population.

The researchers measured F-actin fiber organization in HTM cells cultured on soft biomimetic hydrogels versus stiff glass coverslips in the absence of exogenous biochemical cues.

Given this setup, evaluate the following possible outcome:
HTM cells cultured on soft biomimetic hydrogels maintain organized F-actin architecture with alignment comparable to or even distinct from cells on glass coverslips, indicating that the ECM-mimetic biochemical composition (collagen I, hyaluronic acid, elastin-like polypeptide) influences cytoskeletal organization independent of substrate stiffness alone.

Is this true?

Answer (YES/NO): YES